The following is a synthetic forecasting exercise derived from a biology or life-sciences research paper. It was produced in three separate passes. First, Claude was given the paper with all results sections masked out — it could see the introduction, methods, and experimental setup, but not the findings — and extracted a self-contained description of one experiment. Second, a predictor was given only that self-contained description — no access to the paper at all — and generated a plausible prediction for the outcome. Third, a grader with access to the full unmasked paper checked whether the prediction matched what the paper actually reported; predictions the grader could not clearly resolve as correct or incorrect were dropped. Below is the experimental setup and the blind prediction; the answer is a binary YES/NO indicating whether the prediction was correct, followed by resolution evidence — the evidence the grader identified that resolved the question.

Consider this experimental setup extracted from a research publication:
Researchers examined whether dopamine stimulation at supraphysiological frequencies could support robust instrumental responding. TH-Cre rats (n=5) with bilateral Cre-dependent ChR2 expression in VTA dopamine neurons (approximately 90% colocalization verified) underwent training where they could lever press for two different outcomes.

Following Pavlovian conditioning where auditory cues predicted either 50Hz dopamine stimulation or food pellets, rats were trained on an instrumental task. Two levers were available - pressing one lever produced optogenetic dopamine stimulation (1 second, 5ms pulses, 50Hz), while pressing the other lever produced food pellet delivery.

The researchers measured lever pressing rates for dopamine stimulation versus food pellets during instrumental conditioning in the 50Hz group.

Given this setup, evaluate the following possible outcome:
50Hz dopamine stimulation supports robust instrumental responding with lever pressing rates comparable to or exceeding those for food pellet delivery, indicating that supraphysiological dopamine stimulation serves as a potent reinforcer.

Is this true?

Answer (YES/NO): YES